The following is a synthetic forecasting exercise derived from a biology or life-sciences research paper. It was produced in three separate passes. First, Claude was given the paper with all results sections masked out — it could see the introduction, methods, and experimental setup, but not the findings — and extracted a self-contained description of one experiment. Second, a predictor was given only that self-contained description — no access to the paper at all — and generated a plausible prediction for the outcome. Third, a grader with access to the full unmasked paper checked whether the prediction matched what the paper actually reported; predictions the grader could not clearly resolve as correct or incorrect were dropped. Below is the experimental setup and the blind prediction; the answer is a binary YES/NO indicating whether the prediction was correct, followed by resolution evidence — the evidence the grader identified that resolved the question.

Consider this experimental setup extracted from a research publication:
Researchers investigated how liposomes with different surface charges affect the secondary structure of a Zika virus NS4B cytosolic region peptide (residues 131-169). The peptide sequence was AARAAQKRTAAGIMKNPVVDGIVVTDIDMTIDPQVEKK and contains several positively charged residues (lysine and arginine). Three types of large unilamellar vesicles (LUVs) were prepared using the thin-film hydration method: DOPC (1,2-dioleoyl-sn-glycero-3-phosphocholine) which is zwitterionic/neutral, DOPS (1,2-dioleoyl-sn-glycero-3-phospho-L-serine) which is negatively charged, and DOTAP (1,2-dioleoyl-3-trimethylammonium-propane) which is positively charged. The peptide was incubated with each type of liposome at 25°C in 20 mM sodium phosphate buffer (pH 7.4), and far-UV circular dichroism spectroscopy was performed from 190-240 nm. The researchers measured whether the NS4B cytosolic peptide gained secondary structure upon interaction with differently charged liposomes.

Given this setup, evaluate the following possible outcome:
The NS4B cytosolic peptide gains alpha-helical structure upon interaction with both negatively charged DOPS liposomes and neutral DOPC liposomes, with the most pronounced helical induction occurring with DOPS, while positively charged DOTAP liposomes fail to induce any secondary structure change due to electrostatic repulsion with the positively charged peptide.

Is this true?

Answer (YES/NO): NO